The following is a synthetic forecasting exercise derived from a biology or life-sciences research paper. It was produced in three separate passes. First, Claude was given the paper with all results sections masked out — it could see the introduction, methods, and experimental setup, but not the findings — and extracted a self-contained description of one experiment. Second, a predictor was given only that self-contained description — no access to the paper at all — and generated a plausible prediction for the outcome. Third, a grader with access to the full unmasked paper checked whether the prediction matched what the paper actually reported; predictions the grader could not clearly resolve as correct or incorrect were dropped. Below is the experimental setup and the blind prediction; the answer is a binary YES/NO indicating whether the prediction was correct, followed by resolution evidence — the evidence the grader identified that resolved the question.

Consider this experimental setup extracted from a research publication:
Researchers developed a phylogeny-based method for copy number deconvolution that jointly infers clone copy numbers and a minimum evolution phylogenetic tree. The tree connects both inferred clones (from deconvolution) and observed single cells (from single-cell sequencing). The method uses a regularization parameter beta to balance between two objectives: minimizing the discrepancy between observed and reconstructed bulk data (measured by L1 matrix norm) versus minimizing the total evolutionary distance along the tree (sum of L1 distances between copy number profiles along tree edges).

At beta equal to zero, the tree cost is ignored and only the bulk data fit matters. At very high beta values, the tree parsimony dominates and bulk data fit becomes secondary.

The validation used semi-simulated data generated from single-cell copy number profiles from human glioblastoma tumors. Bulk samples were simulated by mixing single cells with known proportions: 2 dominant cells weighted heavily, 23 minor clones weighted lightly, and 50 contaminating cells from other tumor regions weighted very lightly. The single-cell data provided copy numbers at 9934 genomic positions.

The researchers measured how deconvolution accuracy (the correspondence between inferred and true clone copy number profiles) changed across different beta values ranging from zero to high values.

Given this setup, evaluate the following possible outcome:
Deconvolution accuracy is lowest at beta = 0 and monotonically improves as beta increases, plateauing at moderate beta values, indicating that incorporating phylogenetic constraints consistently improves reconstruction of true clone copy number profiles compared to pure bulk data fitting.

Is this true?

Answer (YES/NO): NO